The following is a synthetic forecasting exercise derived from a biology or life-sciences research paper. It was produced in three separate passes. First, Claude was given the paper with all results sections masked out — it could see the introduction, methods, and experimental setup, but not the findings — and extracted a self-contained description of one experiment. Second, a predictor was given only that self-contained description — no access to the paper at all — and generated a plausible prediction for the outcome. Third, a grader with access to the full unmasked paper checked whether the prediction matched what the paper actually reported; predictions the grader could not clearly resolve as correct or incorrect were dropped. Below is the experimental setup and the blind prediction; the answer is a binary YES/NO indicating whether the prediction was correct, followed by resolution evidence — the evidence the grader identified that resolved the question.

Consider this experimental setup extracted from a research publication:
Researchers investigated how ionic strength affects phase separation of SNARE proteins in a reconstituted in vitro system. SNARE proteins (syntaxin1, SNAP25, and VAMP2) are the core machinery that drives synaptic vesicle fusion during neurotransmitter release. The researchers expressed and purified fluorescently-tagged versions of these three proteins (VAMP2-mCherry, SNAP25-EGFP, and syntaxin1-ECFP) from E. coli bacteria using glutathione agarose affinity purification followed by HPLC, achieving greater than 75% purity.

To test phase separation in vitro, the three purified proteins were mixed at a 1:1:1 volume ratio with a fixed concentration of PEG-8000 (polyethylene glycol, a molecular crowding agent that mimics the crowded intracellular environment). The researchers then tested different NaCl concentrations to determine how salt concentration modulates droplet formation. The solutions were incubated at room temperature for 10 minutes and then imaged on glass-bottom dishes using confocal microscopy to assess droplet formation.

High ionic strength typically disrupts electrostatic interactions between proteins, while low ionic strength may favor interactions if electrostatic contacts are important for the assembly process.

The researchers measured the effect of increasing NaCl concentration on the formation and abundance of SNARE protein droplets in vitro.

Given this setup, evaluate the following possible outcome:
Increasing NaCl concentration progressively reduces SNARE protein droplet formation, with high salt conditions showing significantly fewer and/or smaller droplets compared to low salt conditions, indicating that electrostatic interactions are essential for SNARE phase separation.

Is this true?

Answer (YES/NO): NO